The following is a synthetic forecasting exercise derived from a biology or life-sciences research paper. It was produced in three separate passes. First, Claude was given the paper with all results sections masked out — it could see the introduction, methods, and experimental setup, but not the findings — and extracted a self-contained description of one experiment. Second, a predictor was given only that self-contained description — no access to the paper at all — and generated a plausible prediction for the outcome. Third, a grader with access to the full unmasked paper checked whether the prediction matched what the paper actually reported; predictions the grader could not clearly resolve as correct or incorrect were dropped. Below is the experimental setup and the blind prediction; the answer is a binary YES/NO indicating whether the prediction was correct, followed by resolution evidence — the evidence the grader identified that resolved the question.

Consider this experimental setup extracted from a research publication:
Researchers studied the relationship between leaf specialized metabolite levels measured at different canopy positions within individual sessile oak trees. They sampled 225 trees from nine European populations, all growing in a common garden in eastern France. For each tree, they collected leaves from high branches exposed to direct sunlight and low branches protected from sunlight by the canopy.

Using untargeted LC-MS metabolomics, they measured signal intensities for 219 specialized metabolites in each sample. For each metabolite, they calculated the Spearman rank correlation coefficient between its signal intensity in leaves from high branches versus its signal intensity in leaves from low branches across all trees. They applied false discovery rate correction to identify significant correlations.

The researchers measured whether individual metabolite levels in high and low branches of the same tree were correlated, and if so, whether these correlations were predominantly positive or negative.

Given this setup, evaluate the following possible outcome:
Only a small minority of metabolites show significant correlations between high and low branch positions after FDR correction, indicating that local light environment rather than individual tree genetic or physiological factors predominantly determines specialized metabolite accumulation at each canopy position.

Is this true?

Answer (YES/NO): NO